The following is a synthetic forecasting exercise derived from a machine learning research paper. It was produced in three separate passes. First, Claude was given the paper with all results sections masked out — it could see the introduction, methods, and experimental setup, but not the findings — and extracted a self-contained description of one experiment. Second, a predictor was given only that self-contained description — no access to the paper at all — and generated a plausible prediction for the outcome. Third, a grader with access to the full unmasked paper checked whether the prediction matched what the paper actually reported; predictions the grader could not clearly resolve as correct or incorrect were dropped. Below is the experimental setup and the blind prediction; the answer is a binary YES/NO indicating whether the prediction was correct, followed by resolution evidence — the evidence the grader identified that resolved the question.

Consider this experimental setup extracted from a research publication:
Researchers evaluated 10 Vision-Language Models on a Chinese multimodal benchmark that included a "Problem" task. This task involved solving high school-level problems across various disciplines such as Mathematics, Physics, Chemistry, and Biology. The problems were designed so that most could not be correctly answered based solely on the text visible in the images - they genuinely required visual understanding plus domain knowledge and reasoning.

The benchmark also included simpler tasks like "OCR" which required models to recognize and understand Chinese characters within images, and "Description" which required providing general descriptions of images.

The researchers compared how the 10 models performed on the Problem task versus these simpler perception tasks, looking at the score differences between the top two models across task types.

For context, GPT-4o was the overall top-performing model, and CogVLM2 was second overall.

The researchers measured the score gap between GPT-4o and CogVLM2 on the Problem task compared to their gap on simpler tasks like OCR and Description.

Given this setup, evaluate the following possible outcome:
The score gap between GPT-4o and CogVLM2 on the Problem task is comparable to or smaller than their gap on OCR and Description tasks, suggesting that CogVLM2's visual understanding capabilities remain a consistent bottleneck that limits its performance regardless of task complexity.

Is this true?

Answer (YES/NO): NO